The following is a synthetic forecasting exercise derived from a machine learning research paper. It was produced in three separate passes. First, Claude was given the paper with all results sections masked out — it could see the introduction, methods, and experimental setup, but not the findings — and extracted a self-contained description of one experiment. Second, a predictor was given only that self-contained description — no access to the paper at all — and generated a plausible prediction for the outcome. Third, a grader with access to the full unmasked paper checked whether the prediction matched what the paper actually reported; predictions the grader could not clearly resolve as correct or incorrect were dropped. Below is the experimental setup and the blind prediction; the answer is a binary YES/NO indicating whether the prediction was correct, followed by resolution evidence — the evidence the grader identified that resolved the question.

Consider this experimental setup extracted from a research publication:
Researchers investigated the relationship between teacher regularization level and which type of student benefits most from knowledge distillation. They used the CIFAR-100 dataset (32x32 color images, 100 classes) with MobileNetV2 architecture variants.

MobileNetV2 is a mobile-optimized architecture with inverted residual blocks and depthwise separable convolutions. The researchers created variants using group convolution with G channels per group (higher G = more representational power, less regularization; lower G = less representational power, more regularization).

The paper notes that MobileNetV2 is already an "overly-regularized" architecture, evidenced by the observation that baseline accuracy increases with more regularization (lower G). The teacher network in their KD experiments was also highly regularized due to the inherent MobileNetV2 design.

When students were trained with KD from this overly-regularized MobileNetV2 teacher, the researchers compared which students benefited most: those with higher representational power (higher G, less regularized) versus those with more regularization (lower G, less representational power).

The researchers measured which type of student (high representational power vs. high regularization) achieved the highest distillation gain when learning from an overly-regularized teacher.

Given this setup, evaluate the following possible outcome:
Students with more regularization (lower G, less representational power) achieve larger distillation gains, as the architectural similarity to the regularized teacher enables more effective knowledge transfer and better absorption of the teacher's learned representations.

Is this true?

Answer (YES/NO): NO